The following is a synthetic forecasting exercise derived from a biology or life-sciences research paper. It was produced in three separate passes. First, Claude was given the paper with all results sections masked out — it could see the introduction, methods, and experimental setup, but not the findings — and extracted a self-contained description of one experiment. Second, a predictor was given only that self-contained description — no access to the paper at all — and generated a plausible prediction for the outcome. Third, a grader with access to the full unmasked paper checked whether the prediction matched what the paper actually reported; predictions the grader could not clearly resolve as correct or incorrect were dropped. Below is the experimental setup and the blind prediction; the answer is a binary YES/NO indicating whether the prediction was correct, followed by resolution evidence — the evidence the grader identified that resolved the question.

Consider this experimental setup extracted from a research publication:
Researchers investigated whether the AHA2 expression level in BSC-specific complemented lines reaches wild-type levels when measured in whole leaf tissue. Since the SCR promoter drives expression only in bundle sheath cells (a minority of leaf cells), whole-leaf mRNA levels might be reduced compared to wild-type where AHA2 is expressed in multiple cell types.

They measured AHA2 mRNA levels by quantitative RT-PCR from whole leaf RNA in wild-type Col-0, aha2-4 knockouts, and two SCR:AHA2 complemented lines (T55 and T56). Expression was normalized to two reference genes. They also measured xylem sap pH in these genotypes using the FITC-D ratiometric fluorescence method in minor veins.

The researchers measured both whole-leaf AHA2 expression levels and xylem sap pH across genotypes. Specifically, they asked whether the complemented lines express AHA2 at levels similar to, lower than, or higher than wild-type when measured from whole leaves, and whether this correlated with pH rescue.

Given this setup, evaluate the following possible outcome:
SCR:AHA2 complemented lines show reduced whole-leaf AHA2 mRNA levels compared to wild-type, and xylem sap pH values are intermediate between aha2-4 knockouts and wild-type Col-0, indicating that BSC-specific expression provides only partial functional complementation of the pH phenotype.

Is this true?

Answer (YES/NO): NO